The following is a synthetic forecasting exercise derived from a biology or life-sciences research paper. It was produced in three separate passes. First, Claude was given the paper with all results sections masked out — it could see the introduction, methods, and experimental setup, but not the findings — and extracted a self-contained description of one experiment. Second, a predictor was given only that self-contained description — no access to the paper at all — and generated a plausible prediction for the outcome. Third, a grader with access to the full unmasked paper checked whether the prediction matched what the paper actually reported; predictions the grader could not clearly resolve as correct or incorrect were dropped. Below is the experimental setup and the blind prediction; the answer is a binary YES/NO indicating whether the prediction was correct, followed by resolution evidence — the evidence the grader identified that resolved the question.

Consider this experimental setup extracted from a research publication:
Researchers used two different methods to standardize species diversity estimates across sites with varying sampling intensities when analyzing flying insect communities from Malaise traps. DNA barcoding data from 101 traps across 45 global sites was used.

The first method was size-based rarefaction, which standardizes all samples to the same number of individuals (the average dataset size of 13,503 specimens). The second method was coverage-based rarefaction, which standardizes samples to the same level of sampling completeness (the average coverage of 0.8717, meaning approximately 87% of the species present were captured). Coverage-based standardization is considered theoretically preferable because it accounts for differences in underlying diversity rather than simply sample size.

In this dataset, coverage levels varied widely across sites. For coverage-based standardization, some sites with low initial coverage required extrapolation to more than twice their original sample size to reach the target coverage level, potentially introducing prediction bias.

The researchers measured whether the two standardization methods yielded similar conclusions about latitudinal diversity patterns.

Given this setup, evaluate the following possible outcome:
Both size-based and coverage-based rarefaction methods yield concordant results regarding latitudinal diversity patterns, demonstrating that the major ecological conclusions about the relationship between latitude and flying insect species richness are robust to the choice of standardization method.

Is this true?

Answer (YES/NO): YES